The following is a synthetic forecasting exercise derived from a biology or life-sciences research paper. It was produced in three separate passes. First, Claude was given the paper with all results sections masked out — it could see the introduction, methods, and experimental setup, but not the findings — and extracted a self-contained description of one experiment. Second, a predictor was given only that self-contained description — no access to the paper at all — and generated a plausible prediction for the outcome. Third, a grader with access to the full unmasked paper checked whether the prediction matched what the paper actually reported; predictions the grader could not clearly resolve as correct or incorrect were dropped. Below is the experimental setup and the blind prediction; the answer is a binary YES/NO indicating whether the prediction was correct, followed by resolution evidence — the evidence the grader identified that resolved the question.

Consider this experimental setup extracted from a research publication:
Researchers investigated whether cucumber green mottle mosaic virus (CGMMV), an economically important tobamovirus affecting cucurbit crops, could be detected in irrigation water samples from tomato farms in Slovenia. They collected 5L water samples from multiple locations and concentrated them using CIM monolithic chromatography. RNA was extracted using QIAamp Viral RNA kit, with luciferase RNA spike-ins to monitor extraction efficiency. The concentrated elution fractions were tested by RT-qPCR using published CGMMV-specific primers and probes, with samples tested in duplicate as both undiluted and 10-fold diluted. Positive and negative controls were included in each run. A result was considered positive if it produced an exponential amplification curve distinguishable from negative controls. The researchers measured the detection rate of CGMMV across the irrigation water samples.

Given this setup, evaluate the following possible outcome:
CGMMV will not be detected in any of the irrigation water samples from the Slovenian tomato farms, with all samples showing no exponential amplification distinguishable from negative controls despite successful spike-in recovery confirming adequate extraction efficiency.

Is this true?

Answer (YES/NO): NO